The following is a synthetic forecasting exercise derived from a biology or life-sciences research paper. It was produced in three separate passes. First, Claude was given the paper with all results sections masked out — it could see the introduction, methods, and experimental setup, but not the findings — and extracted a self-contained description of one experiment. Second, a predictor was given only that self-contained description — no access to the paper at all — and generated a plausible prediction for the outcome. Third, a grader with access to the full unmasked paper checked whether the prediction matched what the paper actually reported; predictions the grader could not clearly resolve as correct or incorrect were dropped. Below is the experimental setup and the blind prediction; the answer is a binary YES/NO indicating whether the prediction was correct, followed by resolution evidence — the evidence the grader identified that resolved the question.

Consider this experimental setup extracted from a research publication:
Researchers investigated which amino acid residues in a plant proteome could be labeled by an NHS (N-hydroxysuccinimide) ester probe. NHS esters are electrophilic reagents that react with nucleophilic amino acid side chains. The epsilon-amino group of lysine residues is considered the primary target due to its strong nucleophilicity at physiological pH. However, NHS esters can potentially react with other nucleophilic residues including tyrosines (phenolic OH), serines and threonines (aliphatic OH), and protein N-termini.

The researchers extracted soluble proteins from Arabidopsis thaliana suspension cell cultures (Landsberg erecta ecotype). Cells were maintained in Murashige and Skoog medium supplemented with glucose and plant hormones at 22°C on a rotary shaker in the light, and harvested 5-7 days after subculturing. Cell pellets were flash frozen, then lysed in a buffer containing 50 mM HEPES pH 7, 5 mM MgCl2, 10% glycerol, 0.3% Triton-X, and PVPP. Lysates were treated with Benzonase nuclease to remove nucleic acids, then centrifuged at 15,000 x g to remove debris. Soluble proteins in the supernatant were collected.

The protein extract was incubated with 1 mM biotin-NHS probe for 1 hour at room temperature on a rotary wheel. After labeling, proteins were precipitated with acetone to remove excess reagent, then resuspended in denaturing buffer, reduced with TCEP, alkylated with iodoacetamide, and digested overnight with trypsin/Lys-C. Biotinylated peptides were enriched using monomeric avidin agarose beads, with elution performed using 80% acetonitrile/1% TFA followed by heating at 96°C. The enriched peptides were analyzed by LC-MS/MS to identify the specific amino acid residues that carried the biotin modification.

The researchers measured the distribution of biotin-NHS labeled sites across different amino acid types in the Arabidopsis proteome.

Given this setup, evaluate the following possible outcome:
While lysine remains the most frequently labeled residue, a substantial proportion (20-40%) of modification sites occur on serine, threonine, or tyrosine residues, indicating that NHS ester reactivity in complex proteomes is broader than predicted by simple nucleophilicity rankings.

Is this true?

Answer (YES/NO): NO